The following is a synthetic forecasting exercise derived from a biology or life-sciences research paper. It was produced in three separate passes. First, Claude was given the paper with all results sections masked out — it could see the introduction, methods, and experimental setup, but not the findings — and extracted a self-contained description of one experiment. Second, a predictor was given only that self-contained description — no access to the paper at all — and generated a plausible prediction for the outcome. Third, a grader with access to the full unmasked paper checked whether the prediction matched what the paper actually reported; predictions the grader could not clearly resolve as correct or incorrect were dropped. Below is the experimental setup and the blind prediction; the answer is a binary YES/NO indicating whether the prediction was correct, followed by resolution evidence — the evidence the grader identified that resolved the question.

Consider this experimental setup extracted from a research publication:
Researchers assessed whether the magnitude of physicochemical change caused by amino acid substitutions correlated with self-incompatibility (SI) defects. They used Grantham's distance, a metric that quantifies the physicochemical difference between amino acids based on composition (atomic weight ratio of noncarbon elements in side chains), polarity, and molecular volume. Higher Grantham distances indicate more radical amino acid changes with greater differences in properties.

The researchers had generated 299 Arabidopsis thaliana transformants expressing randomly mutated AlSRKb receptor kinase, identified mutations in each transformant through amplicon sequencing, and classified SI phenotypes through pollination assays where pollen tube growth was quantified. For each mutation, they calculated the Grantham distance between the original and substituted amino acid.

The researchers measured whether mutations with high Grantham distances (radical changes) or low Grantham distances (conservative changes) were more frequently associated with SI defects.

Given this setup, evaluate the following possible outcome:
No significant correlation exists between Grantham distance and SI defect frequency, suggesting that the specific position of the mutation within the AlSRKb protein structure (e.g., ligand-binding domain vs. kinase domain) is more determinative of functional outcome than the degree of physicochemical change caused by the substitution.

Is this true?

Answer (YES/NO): NO